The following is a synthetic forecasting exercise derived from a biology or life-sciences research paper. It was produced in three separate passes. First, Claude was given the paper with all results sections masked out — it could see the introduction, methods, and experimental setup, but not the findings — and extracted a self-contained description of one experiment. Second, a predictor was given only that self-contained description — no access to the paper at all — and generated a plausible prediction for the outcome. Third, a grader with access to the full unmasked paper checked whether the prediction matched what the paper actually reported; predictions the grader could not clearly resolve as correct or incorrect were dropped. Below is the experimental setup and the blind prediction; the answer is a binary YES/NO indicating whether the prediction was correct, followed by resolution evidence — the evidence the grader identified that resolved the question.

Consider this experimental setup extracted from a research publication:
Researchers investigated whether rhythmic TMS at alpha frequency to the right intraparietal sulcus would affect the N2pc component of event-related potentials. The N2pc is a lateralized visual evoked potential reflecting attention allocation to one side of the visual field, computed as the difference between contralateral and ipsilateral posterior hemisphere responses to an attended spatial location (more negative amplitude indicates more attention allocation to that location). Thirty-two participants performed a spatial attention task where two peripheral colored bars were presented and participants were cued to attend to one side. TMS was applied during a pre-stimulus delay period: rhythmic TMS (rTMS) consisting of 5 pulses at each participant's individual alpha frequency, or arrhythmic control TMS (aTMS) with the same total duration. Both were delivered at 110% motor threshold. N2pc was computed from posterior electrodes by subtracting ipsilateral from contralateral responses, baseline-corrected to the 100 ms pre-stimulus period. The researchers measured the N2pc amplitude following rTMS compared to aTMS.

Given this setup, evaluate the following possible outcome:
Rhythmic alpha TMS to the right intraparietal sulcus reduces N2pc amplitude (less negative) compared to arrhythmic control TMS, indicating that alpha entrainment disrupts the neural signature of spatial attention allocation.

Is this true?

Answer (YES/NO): NO